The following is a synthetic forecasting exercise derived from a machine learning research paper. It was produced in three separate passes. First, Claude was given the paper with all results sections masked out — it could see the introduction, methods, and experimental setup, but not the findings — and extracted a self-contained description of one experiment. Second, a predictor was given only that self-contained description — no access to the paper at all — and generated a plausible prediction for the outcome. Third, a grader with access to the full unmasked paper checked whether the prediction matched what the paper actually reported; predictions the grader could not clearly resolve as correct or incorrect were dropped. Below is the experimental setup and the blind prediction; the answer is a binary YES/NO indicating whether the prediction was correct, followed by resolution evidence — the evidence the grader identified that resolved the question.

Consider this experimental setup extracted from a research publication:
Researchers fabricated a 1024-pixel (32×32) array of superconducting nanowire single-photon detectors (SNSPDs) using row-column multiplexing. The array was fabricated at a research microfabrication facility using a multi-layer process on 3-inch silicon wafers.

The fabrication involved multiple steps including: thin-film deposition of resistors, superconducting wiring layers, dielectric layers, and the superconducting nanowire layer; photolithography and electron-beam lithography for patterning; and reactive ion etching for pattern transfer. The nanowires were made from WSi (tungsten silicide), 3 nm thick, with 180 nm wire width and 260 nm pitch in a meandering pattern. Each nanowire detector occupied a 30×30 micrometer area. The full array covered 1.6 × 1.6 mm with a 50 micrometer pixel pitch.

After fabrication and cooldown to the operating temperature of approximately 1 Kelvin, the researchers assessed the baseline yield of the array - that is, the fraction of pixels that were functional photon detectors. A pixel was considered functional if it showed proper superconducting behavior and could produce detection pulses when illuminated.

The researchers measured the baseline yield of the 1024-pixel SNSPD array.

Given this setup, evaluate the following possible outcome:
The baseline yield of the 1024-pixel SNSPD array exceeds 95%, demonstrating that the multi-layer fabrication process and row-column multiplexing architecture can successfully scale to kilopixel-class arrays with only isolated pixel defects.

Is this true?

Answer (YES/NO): YES